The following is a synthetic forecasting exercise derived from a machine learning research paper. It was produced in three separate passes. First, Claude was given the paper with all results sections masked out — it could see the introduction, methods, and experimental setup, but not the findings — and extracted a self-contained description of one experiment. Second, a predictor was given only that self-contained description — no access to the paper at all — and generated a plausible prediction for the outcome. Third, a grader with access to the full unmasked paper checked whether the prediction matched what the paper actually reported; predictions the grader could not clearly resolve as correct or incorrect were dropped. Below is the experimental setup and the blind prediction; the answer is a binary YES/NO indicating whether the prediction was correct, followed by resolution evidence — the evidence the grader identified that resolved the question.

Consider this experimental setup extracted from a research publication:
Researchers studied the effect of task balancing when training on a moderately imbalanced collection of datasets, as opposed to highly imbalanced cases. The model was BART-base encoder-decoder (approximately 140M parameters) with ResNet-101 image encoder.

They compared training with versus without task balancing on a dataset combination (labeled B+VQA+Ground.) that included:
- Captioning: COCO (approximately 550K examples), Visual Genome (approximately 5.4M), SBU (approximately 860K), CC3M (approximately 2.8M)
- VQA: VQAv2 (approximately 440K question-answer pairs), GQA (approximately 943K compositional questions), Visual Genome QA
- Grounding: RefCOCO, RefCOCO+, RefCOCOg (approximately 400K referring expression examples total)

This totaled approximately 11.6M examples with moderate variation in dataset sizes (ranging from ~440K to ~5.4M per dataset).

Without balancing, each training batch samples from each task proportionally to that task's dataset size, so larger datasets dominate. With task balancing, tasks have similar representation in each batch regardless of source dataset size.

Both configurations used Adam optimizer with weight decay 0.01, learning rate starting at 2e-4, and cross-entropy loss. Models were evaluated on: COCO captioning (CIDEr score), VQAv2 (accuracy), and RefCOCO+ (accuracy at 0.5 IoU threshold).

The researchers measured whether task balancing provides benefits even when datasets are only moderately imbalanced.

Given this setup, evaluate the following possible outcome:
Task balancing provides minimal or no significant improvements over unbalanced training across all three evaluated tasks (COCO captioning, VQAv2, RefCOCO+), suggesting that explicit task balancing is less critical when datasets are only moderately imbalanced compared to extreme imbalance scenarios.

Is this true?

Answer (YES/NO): NO